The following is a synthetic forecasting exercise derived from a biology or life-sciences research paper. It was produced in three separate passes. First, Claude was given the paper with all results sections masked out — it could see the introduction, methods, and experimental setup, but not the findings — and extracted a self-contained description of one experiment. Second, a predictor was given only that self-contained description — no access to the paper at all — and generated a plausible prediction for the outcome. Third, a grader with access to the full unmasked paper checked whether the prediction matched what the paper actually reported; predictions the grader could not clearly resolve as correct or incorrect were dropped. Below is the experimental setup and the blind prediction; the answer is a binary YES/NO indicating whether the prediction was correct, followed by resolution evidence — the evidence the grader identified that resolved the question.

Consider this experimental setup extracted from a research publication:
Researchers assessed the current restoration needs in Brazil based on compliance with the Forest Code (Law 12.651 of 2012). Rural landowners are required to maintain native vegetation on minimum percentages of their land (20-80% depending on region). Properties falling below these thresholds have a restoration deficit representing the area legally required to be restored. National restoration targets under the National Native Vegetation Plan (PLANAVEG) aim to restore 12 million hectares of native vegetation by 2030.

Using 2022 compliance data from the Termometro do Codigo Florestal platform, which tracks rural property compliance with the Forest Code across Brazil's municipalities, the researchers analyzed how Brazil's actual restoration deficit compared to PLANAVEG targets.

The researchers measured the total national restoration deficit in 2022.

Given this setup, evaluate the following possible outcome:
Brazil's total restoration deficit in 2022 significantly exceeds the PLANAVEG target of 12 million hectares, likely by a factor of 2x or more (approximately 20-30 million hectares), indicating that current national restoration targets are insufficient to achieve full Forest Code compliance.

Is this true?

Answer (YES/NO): NO